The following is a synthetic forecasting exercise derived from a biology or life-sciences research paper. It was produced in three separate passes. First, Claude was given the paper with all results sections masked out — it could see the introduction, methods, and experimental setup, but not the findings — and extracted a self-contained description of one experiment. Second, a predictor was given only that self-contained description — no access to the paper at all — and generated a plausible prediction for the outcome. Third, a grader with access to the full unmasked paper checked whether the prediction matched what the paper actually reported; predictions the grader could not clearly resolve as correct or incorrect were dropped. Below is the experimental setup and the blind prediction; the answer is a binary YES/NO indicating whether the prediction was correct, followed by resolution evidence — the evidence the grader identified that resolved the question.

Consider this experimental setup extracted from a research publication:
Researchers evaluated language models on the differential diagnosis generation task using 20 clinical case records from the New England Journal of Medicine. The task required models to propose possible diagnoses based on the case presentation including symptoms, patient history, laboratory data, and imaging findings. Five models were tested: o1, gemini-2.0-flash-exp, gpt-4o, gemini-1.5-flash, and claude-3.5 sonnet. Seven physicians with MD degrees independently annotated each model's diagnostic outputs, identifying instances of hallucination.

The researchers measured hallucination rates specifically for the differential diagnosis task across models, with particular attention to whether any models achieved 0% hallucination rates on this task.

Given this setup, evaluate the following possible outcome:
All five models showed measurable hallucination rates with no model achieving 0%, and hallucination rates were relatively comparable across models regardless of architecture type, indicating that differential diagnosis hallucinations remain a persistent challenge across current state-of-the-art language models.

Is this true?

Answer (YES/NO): NO